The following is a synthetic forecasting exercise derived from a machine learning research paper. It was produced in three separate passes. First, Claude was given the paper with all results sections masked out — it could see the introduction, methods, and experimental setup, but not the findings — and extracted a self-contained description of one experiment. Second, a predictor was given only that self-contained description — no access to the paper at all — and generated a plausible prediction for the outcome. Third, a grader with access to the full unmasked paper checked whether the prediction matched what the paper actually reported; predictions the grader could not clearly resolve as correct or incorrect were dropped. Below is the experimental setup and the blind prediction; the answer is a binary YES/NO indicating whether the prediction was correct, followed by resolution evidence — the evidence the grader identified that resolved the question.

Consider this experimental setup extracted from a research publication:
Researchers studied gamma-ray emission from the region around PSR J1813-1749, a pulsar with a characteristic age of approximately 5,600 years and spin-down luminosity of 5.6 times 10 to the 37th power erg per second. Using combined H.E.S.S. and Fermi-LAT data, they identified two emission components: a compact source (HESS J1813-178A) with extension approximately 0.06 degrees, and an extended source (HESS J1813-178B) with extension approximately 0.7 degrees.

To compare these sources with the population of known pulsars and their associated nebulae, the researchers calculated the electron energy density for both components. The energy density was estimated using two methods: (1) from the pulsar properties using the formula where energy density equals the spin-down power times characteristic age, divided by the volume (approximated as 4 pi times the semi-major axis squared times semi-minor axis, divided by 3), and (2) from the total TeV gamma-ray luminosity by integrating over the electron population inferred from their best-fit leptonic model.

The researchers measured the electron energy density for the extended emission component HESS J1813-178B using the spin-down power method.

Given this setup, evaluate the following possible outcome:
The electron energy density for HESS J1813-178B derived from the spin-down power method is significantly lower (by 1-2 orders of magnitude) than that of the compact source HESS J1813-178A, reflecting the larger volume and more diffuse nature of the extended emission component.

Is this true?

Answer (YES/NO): NO